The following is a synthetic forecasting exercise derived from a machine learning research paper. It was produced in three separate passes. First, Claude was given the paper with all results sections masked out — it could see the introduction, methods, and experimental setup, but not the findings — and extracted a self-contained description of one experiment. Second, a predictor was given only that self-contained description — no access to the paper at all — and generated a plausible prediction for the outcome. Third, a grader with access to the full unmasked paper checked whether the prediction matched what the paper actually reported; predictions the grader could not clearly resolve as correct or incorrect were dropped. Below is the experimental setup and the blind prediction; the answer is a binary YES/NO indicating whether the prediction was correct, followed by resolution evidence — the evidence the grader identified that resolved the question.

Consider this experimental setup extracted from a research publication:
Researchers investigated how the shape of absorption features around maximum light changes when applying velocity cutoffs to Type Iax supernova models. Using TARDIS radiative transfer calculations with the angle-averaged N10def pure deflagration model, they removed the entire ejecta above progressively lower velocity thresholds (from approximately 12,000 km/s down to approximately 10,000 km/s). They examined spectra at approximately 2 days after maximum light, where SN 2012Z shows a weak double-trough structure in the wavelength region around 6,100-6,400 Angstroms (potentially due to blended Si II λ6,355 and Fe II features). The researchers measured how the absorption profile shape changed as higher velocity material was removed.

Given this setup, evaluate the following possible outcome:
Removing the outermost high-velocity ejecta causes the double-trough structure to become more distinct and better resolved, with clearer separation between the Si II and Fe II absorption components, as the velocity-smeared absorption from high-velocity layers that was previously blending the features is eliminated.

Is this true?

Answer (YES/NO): YES